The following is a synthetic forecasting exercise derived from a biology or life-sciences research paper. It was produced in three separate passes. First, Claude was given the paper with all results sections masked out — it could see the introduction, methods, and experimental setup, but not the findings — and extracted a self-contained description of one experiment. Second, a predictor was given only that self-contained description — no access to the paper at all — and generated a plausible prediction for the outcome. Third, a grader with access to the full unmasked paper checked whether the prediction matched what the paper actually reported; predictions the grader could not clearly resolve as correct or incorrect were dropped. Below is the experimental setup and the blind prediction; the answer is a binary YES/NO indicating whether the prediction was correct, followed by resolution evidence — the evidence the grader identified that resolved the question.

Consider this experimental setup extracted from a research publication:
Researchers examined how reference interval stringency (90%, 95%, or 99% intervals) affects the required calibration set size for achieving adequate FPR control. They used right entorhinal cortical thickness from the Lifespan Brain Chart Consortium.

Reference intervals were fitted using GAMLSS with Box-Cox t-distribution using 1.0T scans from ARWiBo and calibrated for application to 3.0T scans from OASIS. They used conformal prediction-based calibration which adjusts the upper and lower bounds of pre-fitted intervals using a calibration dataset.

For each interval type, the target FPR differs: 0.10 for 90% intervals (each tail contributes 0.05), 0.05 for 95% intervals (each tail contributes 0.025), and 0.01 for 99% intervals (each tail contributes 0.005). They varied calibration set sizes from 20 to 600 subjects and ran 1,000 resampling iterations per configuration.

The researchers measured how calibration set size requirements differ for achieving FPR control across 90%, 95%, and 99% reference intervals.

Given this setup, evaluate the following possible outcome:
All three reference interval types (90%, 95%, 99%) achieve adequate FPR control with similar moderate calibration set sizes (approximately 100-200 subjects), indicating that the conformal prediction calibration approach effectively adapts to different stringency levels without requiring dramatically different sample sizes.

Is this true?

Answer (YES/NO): NO